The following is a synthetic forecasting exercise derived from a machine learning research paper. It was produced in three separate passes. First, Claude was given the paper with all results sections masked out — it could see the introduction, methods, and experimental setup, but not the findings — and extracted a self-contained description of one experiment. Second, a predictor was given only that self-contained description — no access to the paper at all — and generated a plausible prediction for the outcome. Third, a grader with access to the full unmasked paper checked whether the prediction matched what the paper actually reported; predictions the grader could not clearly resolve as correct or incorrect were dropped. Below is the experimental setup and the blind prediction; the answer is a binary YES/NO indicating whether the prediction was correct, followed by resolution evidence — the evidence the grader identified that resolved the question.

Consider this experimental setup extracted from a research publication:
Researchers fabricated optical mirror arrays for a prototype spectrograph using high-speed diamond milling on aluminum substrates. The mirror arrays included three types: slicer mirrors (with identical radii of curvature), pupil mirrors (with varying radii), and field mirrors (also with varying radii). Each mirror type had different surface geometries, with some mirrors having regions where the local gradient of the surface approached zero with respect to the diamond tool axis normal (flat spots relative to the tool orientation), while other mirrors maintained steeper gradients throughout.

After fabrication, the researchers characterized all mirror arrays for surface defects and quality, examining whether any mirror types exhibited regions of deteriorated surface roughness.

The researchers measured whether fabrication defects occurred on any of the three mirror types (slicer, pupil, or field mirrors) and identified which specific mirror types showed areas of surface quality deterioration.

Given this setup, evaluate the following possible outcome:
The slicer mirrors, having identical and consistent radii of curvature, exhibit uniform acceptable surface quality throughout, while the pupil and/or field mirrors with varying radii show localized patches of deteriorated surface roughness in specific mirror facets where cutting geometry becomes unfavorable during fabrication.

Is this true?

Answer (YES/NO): NO